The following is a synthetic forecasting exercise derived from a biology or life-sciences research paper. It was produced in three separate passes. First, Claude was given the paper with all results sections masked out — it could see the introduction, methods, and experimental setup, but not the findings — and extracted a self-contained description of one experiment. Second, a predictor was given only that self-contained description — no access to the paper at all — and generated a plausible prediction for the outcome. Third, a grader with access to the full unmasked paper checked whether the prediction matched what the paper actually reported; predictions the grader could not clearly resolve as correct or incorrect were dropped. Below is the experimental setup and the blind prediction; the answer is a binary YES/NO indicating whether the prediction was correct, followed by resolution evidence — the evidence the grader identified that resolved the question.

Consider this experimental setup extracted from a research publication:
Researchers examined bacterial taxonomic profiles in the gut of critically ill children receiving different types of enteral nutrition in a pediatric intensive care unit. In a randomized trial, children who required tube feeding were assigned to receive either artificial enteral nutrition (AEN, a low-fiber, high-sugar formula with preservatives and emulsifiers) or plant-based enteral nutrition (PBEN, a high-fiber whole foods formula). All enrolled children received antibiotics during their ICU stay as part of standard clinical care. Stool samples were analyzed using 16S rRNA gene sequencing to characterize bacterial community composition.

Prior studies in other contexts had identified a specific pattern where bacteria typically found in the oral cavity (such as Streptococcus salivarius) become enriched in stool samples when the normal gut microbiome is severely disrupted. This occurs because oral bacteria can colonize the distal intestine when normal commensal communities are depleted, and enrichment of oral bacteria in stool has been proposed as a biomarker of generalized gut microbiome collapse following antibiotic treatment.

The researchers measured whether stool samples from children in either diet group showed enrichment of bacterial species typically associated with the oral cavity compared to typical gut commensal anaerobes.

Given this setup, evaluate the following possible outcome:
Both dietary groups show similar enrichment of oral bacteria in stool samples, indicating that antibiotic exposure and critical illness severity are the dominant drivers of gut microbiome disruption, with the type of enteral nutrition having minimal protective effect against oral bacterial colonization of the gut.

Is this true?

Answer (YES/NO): NO